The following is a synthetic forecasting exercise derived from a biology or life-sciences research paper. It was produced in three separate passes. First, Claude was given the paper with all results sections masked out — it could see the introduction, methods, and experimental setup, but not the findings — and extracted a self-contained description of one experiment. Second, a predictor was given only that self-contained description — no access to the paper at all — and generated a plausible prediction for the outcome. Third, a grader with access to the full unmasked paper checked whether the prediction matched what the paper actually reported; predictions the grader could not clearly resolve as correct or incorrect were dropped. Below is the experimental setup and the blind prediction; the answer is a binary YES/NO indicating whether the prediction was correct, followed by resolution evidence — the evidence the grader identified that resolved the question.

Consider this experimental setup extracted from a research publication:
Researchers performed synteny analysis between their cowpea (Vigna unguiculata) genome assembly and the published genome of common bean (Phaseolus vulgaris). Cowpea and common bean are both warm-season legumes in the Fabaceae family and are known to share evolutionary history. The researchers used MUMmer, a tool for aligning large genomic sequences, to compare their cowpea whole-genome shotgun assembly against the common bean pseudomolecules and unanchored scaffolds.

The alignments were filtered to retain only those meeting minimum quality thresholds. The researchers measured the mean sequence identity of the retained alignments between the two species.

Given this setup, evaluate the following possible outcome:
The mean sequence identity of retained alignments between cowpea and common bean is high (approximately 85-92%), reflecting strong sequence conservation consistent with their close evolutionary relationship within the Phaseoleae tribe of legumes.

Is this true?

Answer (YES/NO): YES